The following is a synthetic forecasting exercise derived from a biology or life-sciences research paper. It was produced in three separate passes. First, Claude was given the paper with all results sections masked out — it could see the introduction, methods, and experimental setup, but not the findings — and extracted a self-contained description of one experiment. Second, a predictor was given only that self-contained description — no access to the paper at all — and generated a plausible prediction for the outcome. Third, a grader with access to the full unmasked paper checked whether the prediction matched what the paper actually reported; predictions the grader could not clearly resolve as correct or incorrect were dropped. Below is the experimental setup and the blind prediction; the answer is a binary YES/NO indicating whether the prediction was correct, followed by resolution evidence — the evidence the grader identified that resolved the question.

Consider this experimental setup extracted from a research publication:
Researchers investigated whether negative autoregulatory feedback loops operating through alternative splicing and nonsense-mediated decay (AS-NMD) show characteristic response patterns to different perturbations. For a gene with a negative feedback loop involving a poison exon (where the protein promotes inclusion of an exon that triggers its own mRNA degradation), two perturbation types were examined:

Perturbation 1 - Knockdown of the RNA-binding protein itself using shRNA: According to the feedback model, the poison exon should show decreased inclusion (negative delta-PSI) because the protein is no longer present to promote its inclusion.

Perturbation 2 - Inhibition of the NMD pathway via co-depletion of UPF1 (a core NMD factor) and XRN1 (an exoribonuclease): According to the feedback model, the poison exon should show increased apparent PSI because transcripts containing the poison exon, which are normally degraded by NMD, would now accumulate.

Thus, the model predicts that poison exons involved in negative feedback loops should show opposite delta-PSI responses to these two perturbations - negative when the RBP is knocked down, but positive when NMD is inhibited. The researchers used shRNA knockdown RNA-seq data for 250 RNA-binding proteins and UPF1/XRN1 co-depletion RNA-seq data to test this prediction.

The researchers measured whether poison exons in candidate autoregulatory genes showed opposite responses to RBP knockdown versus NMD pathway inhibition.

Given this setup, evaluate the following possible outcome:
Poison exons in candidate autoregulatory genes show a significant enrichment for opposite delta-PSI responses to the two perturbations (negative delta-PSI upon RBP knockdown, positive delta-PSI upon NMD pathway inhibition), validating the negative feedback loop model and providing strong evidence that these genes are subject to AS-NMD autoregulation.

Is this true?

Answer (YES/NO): YES